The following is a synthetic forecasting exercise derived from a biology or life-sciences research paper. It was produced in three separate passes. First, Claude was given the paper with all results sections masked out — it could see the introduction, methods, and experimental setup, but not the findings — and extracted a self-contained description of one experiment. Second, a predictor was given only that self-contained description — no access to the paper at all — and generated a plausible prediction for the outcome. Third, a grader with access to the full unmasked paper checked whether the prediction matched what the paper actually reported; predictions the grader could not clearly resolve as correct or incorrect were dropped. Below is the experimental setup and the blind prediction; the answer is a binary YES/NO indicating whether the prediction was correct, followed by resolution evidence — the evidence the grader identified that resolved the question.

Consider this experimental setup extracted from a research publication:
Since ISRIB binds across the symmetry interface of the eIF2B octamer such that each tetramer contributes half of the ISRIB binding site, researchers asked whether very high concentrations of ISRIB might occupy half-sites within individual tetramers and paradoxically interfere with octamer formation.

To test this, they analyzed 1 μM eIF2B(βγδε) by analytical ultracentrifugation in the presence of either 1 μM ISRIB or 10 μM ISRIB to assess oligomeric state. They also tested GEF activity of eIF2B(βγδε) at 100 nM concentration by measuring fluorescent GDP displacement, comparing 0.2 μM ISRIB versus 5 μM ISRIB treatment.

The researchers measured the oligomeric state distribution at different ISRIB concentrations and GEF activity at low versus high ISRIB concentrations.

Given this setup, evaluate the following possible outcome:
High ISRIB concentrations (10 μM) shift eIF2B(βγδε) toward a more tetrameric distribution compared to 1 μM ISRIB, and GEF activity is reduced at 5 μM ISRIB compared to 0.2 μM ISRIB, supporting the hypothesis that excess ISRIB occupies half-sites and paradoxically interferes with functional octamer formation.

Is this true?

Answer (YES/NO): YES